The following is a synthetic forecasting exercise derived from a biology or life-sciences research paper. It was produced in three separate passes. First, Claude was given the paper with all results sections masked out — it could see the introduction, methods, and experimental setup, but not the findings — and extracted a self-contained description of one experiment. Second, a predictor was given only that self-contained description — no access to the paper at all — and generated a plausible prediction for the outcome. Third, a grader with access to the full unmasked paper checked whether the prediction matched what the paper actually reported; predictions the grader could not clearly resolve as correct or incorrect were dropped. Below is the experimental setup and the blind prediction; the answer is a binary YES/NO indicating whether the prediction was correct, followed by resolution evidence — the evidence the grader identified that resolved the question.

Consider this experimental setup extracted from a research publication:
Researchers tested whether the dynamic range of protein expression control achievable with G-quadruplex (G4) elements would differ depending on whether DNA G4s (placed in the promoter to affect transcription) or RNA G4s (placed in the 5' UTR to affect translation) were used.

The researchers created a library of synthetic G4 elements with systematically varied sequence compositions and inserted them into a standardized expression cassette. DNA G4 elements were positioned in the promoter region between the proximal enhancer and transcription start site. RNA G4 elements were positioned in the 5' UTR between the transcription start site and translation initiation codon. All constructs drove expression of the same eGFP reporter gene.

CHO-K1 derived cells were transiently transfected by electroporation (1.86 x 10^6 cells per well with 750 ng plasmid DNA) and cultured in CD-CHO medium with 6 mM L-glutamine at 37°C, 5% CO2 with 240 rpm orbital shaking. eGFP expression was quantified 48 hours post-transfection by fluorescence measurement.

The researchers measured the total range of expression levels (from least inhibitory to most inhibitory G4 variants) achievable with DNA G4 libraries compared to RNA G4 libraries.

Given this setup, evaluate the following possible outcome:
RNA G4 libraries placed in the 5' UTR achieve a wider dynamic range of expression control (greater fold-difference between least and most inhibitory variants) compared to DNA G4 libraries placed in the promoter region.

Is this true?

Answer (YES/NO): YES